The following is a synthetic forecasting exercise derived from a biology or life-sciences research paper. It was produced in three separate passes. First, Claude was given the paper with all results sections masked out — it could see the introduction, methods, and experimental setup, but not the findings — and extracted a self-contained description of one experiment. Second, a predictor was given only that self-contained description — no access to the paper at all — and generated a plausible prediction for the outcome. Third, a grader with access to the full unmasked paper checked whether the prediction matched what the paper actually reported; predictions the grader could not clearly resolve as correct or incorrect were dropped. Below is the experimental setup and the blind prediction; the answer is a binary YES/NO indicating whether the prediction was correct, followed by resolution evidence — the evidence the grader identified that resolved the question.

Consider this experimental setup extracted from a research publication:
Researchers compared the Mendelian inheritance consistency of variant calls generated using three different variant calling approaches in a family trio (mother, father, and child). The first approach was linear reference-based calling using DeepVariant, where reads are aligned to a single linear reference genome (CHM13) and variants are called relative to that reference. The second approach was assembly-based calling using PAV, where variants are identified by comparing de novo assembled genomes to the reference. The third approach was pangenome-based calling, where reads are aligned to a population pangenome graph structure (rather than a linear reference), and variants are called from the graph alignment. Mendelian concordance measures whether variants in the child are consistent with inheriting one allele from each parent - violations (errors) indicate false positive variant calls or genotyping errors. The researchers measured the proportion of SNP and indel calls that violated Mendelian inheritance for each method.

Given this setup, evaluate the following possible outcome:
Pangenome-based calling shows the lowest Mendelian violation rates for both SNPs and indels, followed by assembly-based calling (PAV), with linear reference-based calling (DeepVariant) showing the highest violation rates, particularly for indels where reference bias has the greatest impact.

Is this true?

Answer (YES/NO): NO